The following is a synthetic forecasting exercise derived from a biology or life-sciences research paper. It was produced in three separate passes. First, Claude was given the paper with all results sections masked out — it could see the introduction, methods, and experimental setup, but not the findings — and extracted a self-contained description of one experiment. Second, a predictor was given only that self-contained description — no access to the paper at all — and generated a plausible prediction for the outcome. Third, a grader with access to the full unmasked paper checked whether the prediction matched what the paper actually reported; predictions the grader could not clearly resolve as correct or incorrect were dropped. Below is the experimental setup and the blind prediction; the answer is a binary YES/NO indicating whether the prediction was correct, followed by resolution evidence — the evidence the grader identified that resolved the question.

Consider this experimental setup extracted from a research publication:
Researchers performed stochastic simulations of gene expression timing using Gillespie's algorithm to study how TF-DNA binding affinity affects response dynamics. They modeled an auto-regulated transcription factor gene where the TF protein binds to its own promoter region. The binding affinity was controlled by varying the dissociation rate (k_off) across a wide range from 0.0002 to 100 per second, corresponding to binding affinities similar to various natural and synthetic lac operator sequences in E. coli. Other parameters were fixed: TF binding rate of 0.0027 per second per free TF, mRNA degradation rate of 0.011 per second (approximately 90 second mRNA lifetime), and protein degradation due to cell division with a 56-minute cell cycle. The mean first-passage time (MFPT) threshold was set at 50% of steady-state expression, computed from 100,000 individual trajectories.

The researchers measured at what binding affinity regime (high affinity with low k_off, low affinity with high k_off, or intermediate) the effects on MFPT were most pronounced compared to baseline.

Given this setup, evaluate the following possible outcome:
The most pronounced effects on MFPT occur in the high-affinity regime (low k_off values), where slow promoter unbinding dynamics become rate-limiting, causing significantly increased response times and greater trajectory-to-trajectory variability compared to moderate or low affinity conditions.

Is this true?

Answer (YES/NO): NO